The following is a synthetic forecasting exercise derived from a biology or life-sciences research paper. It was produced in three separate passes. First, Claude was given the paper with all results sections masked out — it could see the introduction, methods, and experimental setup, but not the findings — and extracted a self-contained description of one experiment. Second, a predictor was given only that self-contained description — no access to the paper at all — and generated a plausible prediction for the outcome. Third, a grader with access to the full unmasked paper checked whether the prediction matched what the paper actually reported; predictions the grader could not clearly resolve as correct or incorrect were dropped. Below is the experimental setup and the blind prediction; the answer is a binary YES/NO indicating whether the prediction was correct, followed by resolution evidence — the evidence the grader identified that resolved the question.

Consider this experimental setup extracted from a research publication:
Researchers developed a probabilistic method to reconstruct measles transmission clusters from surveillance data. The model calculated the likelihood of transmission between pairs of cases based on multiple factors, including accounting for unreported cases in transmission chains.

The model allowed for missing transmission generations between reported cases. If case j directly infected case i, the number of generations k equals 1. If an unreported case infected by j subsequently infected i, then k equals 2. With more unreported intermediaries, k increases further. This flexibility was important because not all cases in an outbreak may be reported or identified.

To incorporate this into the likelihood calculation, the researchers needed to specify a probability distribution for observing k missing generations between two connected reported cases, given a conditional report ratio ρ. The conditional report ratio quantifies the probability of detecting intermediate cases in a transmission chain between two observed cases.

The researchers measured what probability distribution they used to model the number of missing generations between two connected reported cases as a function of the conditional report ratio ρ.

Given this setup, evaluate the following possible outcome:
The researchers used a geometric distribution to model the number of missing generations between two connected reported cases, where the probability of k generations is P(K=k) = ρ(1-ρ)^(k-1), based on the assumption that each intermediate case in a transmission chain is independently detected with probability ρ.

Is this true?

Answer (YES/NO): NO